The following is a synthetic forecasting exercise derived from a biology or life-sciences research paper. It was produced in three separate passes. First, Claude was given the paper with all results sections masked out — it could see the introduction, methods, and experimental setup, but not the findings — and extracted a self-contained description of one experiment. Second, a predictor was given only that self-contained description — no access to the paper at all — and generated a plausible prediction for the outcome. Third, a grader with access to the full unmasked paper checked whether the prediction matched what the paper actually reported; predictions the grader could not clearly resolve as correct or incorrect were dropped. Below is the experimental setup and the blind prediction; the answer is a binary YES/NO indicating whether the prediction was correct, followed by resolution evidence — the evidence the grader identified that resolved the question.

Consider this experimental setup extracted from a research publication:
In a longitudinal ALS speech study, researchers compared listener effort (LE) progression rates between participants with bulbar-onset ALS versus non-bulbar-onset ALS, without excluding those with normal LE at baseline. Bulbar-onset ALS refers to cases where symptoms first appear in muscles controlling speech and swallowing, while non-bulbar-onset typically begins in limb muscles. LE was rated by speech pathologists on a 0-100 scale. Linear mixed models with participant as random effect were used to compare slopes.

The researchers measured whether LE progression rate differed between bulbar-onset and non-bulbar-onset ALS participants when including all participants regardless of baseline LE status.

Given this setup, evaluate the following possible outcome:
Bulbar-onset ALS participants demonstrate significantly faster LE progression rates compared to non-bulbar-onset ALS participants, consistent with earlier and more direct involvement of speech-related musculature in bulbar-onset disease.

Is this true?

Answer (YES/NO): YES